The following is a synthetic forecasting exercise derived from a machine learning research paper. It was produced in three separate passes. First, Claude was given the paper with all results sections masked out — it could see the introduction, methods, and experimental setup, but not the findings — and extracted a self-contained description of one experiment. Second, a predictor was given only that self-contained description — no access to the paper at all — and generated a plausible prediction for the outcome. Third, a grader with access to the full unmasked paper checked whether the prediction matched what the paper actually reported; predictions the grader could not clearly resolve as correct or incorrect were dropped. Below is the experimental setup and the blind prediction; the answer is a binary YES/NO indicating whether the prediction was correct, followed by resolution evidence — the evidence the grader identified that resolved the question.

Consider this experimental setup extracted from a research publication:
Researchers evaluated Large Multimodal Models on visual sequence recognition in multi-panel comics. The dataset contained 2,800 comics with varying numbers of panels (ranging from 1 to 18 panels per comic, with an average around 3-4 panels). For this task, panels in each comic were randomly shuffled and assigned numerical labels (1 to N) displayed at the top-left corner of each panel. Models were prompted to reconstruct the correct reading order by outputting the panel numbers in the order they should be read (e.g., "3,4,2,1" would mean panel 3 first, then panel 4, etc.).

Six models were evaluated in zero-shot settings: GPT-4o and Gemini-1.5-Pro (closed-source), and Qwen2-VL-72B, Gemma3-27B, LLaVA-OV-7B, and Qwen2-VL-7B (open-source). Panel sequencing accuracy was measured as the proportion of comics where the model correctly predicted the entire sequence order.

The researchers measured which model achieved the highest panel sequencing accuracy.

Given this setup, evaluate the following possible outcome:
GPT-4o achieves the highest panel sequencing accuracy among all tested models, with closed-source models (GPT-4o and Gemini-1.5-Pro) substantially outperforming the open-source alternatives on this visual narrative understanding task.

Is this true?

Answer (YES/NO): NO